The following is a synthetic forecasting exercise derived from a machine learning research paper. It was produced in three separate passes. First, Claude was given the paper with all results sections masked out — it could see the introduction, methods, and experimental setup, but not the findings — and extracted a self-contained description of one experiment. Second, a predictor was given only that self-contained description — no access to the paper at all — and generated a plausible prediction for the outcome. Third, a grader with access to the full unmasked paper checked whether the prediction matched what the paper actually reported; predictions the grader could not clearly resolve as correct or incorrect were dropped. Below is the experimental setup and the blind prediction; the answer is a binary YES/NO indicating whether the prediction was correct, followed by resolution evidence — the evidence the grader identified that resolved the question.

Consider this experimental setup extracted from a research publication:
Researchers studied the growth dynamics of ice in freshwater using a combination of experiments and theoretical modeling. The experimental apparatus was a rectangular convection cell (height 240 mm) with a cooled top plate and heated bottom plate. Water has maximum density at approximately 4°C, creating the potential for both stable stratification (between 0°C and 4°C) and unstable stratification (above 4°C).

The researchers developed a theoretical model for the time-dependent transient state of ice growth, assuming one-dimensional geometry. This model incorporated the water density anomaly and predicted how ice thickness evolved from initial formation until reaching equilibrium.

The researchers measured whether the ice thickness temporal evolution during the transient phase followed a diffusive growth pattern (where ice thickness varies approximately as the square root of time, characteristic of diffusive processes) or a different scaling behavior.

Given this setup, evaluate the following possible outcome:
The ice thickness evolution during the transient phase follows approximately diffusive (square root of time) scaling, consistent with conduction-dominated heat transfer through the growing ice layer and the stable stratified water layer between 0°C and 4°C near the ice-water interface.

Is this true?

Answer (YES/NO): NO